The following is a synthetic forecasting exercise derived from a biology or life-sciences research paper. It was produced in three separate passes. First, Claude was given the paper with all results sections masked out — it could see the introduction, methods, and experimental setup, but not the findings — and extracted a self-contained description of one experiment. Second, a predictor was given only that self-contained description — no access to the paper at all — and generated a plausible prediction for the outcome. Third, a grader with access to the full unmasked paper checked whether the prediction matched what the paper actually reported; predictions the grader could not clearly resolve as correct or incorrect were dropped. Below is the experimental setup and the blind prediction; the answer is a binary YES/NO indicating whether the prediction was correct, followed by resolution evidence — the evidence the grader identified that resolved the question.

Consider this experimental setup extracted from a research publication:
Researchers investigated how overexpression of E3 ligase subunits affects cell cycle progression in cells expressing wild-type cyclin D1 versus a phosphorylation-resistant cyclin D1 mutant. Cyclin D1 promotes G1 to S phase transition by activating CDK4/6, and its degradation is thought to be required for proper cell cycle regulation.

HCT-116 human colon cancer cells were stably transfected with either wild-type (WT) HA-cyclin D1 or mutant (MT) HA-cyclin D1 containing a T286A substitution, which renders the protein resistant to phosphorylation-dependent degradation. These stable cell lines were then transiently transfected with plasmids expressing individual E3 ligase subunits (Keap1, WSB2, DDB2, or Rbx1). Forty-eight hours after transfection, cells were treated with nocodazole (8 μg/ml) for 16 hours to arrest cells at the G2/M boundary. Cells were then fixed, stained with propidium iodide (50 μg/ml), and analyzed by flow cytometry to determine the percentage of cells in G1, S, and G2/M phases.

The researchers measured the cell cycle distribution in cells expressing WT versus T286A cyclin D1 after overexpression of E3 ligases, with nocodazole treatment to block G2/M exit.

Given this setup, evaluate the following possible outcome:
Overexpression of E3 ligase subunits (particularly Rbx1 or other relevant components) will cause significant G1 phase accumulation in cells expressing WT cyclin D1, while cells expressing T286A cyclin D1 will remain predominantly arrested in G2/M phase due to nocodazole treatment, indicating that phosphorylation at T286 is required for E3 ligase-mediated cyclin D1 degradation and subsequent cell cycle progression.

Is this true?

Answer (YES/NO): YES